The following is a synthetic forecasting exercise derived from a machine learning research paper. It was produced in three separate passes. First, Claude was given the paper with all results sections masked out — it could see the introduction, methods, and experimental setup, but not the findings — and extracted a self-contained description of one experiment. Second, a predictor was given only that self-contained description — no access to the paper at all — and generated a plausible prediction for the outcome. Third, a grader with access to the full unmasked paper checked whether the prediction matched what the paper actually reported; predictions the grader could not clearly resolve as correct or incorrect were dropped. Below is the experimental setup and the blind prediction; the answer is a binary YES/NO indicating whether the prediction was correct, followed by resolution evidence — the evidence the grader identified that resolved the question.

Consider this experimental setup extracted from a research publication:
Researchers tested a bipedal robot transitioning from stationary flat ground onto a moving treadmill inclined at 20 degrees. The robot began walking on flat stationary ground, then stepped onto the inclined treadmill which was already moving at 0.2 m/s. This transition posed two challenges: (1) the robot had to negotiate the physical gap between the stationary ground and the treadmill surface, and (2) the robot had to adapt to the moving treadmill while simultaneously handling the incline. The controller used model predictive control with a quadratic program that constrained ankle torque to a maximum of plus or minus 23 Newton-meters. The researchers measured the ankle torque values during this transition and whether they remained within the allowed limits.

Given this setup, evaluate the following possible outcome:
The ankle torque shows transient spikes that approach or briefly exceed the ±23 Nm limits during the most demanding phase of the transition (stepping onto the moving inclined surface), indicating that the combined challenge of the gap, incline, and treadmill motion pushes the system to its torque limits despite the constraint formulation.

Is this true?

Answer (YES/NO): NO